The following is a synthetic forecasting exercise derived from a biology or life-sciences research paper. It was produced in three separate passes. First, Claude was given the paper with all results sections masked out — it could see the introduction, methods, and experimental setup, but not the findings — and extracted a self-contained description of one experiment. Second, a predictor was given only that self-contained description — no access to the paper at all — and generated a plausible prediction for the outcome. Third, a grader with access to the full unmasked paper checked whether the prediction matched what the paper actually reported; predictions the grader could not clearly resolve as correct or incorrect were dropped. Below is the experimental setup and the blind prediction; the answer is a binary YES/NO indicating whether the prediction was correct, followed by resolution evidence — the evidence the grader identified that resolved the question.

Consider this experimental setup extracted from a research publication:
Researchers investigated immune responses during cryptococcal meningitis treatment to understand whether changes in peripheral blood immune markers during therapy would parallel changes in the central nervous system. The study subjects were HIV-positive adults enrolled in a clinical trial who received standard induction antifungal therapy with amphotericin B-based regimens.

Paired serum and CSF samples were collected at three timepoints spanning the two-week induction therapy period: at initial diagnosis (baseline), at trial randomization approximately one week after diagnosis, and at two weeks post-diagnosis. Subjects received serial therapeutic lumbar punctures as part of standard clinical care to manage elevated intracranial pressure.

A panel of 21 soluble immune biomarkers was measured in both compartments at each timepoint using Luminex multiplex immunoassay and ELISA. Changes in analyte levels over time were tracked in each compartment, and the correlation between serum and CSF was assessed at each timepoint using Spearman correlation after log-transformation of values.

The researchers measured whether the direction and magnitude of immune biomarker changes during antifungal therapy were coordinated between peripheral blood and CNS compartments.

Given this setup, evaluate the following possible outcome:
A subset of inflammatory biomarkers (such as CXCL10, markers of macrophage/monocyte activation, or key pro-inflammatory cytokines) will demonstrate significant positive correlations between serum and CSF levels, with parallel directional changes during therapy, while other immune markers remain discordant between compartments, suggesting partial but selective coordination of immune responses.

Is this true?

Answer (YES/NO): NO